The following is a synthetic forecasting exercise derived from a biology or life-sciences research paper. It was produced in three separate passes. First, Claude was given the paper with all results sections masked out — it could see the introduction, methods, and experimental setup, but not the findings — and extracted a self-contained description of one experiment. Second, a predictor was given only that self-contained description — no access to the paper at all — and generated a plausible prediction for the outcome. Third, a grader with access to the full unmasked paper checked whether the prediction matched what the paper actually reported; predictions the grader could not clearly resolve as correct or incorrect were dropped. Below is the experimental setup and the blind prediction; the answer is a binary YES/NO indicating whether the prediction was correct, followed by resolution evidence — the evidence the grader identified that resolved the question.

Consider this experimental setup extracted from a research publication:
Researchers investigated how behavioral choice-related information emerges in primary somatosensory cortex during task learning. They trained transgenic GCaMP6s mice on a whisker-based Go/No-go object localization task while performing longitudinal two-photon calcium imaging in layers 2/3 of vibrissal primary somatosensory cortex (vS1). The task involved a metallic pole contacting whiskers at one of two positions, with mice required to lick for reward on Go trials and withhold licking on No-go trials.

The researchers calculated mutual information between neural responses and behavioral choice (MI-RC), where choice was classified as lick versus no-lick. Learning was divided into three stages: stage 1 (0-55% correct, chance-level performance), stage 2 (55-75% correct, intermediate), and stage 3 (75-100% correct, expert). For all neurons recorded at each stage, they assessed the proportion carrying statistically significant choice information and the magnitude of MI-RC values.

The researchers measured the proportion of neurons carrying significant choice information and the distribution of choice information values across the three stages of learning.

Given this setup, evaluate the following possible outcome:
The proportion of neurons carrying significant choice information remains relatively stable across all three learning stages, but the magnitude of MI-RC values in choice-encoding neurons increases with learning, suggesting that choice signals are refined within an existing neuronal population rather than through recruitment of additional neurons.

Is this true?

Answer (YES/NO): NO